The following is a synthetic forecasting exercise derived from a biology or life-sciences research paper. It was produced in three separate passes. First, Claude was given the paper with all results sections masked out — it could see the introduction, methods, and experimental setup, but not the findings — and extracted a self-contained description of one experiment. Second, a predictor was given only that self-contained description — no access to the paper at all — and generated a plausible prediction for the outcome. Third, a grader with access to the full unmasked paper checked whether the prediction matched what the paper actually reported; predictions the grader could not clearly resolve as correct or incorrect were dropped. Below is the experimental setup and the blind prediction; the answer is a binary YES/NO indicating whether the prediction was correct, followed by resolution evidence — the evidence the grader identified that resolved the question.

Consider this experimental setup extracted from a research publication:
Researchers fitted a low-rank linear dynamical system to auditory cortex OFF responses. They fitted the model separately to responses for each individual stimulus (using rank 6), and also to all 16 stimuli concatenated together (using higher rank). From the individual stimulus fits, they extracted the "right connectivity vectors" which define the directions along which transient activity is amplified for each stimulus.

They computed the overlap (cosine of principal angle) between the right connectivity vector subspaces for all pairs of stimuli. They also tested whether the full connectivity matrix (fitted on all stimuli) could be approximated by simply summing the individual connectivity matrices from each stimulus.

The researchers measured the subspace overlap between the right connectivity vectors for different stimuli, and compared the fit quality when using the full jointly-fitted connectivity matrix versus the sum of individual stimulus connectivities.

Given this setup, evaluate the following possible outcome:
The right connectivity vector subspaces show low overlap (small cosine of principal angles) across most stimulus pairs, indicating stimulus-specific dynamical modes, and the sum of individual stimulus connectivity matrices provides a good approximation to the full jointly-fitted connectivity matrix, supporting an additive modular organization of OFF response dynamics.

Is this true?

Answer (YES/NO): NO